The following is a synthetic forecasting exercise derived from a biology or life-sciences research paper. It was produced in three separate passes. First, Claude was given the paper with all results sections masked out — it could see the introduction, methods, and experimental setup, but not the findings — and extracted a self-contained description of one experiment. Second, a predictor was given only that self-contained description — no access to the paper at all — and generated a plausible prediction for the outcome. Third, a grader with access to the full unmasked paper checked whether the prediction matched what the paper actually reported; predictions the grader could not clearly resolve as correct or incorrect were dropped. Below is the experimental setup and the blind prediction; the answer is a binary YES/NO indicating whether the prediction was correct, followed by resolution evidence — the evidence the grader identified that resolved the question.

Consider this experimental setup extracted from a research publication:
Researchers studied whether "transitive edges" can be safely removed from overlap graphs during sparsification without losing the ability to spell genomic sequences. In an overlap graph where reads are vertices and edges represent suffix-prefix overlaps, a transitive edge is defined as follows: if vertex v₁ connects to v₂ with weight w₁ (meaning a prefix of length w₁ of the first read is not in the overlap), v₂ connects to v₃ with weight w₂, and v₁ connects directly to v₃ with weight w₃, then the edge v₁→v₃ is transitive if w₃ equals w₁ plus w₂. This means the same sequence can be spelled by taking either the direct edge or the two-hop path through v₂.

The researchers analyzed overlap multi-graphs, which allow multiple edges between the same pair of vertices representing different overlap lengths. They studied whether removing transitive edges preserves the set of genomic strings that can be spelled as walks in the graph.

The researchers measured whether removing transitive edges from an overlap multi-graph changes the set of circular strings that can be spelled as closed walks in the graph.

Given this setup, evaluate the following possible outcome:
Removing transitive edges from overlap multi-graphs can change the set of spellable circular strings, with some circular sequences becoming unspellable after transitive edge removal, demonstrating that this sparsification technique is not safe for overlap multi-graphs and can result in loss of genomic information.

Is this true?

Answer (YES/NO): NO